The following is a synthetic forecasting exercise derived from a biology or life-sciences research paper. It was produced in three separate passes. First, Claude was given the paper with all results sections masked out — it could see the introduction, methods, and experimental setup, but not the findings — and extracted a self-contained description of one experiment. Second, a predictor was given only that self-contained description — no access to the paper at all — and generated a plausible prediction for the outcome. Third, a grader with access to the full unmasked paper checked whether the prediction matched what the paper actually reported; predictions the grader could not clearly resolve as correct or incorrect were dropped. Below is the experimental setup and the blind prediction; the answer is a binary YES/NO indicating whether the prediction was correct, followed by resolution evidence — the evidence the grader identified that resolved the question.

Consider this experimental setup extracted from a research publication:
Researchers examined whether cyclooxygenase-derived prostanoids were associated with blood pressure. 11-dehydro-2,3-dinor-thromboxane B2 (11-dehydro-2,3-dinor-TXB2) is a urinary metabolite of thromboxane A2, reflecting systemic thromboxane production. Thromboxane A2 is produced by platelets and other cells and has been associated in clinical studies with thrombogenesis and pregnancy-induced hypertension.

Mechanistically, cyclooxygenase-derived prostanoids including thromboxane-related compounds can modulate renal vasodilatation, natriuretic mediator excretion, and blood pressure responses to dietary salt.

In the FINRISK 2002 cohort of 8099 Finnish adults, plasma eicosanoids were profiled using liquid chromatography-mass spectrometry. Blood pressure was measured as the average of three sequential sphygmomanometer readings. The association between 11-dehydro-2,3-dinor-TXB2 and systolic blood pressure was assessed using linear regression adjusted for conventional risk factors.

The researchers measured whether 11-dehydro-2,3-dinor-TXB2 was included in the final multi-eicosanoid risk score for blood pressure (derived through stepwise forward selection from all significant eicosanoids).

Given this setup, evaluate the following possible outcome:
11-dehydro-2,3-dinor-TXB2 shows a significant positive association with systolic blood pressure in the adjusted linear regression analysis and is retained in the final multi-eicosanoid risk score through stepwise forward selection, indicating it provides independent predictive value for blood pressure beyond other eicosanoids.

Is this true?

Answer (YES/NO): YES